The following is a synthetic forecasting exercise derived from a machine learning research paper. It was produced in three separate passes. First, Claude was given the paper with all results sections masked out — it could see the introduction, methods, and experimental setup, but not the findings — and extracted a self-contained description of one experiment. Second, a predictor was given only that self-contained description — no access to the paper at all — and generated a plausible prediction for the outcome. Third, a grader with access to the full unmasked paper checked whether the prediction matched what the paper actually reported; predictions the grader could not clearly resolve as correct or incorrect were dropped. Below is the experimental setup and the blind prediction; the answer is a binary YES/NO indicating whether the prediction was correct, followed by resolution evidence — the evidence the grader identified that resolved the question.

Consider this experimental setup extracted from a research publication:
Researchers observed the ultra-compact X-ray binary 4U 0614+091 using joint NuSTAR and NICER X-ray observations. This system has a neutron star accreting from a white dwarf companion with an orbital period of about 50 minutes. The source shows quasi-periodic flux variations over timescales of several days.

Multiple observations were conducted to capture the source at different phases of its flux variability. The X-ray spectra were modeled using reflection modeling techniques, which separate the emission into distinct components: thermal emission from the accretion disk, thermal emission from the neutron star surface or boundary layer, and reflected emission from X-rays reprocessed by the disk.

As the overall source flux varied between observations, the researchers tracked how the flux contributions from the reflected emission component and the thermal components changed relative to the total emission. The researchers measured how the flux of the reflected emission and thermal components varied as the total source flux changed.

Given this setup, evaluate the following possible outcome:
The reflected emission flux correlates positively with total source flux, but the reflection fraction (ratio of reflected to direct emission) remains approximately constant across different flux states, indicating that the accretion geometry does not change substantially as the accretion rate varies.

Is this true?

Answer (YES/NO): NO